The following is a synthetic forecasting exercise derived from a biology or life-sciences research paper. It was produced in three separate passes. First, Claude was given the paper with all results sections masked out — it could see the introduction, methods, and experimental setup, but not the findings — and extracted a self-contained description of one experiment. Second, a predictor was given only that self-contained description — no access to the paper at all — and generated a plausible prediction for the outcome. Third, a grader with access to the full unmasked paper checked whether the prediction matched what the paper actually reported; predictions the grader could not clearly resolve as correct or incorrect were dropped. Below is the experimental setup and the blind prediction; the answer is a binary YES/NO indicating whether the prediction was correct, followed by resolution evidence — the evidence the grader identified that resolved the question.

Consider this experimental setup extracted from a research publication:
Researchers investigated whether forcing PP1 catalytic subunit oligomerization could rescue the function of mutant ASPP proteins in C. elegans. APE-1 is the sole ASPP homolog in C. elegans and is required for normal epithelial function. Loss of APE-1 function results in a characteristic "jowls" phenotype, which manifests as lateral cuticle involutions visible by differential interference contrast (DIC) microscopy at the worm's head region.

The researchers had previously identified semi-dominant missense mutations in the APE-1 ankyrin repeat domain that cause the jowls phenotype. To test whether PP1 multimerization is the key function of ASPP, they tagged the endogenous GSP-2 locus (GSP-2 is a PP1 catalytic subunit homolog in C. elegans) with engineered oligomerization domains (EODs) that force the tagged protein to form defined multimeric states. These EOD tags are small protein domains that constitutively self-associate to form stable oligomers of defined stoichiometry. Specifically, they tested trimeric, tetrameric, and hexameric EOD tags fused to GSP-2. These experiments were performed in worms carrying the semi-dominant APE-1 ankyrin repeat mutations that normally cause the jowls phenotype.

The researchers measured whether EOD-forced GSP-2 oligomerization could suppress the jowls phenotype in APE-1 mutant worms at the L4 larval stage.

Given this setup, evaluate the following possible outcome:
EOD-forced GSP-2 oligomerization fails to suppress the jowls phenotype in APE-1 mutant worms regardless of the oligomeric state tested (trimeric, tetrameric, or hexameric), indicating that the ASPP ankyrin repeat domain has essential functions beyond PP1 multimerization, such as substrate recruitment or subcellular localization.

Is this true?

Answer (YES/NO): NO